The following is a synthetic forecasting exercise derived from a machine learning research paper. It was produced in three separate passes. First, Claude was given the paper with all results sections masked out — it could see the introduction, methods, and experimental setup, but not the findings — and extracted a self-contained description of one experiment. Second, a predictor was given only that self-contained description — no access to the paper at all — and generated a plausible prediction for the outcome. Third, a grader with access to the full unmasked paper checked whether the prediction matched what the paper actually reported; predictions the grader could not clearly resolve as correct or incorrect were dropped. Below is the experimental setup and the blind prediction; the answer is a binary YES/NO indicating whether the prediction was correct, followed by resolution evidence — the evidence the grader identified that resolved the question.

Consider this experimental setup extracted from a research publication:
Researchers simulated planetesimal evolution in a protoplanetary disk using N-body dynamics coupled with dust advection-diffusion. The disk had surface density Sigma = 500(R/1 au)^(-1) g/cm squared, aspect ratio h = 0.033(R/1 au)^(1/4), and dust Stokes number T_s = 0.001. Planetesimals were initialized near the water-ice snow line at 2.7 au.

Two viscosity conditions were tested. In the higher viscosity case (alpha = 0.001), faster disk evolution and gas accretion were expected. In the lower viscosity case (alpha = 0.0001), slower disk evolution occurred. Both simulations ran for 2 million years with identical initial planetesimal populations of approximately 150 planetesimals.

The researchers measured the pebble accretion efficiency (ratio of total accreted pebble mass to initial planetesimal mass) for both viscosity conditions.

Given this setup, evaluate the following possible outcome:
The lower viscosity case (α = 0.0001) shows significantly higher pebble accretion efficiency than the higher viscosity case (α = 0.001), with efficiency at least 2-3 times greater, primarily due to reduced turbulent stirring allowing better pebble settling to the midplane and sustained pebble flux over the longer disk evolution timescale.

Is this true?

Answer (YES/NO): YES